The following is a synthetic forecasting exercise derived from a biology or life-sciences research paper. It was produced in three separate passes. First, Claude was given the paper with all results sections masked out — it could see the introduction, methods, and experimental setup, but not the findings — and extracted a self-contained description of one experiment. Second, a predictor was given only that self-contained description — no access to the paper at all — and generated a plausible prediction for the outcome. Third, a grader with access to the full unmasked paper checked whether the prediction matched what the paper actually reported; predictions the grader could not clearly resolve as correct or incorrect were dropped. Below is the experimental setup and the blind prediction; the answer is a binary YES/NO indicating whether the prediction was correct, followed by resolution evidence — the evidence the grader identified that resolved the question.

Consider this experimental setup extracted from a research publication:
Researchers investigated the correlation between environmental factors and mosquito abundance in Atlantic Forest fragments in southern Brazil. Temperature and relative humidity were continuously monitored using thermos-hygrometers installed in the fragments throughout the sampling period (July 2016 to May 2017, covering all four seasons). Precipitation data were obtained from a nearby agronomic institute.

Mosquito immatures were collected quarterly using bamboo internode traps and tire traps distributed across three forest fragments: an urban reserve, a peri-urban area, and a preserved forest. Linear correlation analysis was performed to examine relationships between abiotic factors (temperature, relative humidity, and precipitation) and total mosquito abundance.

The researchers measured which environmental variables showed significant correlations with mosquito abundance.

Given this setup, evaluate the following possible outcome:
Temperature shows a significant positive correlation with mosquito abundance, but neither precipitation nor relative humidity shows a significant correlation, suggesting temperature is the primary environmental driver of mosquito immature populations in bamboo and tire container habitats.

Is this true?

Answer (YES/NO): NO